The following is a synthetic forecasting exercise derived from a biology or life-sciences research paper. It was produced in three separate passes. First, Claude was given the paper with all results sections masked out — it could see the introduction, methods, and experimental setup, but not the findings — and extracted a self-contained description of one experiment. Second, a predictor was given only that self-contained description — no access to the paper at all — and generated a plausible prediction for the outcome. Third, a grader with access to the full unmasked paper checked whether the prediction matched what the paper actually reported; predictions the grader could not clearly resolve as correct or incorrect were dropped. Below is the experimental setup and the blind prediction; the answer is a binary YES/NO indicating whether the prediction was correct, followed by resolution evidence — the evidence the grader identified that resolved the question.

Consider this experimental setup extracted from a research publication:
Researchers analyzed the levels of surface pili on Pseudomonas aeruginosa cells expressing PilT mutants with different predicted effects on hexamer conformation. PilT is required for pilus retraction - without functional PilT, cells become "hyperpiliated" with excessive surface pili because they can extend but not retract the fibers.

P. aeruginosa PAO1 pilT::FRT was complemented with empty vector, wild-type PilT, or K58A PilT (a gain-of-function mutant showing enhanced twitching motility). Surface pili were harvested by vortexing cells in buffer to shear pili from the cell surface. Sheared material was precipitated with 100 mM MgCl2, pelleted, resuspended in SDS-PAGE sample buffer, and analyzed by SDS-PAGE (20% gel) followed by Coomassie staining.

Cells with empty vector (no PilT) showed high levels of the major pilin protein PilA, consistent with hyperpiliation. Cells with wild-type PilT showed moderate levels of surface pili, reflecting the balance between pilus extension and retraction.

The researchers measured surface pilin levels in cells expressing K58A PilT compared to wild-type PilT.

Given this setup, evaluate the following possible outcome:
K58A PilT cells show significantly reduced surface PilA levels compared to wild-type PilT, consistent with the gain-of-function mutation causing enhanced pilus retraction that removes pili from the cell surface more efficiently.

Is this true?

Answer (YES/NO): YES